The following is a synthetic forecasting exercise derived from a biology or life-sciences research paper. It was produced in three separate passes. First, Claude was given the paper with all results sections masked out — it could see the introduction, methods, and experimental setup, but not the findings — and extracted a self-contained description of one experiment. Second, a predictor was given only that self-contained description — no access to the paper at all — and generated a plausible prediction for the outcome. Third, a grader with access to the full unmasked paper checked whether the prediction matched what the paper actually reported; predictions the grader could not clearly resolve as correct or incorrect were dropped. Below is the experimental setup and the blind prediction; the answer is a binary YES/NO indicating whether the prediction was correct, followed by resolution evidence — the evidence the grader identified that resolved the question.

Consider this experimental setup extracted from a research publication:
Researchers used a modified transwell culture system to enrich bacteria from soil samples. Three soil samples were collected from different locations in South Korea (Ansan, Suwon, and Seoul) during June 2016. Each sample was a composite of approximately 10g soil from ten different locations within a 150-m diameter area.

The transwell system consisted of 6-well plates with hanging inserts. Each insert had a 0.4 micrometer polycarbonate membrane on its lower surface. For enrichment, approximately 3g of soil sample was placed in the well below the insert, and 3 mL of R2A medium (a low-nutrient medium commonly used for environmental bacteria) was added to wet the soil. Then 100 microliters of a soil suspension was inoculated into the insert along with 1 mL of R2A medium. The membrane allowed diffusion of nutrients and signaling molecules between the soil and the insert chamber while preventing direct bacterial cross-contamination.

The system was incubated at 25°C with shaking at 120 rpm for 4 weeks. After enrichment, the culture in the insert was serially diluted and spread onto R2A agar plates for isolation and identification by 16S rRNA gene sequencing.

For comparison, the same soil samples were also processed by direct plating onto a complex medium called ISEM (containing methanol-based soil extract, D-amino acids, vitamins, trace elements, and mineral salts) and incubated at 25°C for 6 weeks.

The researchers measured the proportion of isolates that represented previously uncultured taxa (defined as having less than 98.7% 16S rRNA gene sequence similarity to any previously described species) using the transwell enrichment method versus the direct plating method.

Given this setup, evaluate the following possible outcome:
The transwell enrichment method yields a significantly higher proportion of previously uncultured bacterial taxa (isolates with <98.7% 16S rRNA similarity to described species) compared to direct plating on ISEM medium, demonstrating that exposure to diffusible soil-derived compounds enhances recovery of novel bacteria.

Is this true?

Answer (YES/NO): NO